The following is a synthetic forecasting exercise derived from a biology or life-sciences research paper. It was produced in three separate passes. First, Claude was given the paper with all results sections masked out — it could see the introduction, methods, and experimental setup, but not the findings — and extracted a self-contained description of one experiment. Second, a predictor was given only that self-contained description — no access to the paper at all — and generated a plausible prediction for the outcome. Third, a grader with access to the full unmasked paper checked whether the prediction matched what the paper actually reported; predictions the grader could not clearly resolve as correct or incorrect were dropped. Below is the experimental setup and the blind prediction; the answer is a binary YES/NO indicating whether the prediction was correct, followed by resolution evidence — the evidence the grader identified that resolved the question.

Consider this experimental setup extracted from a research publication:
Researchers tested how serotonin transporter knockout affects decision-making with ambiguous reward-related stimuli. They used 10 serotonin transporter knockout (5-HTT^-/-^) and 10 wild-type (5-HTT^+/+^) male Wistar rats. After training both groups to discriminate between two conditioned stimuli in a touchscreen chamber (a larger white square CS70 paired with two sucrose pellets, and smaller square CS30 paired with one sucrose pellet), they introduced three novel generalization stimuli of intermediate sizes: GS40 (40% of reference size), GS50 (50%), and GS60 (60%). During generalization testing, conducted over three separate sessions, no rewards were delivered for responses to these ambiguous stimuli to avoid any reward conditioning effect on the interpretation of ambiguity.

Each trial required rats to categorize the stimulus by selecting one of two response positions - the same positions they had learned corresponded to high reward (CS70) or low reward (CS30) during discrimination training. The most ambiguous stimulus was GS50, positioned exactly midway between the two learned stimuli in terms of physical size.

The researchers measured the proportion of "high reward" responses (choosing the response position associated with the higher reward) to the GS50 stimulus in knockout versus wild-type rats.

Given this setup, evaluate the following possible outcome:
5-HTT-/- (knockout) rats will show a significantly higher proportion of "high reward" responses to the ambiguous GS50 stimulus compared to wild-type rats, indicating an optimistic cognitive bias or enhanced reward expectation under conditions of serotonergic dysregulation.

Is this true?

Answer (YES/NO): NO